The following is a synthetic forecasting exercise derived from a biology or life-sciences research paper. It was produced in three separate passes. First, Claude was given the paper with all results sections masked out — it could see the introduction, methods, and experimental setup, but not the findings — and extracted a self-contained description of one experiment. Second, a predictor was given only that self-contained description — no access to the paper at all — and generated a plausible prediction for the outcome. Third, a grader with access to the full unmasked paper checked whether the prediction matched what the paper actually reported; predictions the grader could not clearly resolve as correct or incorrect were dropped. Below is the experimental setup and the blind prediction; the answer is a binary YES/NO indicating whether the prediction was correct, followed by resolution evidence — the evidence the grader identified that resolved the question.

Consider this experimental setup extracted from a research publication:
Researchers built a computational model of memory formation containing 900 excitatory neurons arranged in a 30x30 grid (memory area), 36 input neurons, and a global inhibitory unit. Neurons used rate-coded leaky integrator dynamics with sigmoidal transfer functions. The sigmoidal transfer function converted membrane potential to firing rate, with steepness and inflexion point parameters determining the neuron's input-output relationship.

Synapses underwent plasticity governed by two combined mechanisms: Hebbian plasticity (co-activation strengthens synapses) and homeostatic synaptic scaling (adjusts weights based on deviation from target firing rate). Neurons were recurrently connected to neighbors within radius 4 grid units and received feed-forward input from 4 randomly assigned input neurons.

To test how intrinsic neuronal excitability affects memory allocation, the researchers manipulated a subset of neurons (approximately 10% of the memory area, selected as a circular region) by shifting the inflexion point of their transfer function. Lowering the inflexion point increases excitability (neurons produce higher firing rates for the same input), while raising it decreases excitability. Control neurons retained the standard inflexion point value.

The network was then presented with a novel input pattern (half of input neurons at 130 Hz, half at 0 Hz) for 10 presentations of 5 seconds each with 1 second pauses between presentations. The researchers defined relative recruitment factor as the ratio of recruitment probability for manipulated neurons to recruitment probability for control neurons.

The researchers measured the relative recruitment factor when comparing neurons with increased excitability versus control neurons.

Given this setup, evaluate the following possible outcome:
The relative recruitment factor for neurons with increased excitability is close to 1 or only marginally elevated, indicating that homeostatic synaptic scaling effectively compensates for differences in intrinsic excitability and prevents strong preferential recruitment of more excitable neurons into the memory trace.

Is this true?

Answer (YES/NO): NO